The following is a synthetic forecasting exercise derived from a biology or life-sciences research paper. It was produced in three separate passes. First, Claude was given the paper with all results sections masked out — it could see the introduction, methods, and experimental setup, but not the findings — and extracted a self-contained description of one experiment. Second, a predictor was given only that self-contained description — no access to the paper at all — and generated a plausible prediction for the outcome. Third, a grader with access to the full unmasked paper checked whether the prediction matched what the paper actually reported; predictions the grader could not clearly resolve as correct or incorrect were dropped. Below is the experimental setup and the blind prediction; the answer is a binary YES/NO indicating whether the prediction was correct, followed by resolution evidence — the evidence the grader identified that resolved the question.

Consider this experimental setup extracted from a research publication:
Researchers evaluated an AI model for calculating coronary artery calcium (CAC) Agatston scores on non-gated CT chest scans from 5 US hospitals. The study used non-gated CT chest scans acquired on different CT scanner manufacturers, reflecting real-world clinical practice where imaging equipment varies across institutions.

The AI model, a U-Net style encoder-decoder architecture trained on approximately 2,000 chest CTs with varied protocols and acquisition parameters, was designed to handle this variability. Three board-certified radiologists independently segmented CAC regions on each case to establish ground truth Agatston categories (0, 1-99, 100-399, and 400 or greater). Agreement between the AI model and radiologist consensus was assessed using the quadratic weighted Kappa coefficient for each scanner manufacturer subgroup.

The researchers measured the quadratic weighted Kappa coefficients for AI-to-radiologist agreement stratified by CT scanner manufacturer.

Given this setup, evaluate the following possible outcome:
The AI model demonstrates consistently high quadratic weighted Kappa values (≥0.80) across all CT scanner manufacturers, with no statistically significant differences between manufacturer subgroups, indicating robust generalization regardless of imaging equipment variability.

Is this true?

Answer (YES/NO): YES